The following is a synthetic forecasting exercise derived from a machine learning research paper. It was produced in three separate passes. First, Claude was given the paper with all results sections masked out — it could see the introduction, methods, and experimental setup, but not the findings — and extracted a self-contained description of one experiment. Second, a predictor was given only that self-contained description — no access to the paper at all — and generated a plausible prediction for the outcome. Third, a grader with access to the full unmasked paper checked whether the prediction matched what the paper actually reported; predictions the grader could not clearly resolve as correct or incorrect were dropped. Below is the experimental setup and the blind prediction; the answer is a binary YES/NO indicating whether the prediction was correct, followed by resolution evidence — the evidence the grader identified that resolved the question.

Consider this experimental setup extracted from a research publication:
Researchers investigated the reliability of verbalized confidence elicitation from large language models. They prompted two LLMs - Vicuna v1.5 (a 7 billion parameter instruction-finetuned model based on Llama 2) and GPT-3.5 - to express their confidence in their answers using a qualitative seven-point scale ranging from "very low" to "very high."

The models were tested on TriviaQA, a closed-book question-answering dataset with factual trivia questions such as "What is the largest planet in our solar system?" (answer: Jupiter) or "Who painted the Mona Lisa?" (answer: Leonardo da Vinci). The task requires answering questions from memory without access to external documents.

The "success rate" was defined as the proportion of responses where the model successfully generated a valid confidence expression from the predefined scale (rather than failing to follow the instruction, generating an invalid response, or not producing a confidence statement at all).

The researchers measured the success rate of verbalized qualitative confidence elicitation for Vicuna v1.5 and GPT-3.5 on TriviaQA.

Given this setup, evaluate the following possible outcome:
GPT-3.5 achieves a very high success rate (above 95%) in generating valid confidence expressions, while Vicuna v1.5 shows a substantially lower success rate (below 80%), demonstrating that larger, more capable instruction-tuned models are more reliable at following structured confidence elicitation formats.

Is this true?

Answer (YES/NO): YES